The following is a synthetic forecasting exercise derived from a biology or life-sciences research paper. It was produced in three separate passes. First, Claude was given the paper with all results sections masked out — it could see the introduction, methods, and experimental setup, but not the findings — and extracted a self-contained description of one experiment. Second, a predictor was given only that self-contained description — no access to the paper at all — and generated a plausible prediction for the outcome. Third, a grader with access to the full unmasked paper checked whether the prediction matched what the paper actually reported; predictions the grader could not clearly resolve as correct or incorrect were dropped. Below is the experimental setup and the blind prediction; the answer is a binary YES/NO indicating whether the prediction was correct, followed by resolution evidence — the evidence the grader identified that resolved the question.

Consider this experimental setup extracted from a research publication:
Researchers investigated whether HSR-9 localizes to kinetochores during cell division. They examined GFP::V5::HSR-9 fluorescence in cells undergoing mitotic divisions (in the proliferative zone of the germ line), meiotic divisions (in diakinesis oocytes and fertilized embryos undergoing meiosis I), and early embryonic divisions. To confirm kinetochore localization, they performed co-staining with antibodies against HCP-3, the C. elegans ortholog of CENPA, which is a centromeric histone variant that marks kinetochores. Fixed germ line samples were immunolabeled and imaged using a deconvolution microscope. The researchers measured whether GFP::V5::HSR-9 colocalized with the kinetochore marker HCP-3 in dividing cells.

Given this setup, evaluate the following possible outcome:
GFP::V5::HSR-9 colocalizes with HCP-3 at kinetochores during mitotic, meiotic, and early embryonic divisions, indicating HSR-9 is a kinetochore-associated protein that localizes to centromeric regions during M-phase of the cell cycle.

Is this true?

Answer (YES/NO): NO